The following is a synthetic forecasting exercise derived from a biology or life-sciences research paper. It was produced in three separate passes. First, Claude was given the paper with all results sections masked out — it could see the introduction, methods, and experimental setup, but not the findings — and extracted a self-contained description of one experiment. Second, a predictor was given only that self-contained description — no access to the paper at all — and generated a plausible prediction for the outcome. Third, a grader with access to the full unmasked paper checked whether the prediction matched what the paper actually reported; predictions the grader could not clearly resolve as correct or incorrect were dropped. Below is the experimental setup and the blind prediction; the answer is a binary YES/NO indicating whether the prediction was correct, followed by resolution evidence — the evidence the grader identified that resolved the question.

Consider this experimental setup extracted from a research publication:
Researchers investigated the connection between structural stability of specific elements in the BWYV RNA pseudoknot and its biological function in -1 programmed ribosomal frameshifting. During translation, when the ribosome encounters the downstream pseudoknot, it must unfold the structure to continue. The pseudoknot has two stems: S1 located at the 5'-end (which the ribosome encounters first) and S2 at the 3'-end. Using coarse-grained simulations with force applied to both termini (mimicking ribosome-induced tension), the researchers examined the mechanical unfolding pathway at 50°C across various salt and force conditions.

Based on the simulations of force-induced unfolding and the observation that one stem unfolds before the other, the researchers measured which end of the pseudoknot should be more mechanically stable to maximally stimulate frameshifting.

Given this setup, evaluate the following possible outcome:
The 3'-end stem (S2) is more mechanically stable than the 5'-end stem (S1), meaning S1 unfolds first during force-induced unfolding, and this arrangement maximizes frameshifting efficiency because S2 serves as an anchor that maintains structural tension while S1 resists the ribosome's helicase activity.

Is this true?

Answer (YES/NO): NO